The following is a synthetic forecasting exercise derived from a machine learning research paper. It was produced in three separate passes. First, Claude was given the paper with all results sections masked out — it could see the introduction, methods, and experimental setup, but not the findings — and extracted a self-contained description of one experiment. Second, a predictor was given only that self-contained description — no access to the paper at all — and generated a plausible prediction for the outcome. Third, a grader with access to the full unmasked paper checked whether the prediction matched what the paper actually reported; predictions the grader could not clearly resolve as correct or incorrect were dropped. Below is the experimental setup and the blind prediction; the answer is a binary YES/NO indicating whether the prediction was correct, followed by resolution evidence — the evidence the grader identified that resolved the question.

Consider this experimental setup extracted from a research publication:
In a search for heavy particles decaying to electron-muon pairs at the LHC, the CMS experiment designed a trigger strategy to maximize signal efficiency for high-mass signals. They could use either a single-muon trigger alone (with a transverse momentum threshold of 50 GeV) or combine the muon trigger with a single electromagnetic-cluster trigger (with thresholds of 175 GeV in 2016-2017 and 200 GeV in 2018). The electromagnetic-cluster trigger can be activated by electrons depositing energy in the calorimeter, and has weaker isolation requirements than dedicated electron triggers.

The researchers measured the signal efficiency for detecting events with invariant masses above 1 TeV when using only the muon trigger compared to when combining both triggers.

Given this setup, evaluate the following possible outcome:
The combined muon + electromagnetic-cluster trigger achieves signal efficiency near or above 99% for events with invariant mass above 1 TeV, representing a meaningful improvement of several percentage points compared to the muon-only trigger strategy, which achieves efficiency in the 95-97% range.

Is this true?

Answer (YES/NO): NO